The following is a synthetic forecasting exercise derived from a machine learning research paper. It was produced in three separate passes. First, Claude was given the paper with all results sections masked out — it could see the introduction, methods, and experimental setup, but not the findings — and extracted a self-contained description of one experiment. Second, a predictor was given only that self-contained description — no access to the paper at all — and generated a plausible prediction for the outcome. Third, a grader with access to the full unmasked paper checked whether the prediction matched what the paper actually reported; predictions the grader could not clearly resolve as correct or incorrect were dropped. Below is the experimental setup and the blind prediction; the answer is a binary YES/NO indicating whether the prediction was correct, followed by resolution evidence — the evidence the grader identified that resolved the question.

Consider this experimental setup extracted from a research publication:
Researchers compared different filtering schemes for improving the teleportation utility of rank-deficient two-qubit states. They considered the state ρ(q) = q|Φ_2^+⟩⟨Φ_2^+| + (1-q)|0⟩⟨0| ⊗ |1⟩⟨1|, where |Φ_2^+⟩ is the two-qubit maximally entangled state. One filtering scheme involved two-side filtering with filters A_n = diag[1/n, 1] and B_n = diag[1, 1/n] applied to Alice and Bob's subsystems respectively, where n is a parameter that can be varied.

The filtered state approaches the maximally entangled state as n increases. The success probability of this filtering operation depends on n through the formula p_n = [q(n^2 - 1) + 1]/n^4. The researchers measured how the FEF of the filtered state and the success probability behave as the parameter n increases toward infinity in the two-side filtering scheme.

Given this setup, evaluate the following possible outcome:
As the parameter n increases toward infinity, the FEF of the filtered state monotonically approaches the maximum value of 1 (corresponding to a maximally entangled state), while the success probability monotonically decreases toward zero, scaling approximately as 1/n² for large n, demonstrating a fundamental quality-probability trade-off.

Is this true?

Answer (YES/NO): YES